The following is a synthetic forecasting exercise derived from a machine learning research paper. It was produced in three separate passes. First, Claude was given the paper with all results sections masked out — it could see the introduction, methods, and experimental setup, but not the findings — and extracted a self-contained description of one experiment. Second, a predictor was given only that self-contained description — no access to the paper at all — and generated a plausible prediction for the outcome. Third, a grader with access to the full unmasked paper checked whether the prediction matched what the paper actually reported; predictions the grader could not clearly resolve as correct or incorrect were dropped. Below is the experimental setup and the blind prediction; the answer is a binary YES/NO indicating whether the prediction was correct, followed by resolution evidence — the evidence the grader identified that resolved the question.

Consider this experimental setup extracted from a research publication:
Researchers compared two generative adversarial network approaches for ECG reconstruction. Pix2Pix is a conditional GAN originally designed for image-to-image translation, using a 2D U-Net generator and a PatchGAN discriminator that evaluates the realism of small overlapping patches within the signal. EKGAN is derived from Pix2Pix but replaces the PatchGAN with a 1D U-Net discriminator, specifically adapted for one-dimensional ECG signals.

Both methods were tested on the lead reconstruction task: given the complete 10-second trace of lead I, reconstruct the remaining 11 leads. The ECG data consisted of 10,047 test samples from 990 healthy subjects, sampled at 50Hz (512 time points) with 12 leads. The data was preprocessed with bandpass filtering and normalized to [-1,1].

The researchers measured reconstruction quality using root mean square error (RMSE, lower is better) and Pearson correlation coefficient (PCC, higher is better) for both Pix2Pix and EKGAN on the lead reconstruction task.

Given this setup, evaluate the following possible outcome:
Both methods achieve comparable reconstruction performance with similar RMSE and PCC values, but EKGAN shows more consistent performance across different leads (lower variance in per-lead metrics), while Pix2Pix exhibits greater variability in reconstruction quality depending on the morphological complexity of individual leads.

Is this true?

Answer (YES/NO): NO